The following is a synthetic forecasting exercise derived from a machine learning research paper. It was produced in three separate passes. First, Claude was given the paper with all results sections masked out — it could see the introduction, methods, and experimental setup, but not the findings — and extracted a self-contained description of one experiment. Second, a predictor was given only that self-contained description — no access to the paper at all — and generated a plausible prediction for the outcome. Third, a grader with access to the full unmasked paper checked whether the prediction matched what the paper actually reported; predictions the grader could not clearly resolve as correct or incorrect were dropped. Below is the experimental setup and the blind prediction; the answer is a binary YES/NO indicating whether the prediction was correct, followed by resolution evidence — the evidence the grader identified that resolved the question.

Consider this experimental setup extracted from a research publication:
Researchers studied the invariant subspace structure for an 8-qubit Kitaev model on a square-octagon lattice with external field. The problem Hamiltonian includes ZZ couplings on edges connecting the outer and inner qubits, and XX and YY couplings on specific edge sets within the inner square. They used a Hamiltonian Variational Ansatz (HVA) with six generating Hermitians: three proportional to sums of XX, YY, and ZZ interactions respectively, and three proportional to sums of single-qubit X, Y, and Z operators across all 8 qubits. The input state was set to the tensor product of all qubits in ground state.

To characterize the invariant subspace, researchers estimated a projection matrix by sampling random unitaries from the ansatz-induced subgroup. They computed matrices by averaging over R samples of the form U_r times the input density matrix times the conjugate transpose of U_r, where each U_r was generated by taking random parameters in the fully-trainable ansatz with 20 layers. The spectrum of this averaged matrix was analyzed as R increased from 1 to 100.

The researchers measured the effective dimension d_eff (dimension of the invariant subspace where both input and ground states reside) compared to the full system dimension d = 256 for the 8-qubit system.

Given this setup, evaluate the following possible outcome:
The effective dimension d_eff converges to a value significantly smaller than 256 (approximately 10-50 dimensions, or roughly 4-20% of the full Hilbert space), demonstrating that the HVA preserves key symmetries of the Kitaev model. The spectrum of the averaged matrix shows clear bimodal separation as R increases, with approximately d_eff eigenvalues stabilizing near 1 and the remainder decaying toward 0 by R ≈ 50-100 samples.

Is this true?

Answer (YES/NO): NO